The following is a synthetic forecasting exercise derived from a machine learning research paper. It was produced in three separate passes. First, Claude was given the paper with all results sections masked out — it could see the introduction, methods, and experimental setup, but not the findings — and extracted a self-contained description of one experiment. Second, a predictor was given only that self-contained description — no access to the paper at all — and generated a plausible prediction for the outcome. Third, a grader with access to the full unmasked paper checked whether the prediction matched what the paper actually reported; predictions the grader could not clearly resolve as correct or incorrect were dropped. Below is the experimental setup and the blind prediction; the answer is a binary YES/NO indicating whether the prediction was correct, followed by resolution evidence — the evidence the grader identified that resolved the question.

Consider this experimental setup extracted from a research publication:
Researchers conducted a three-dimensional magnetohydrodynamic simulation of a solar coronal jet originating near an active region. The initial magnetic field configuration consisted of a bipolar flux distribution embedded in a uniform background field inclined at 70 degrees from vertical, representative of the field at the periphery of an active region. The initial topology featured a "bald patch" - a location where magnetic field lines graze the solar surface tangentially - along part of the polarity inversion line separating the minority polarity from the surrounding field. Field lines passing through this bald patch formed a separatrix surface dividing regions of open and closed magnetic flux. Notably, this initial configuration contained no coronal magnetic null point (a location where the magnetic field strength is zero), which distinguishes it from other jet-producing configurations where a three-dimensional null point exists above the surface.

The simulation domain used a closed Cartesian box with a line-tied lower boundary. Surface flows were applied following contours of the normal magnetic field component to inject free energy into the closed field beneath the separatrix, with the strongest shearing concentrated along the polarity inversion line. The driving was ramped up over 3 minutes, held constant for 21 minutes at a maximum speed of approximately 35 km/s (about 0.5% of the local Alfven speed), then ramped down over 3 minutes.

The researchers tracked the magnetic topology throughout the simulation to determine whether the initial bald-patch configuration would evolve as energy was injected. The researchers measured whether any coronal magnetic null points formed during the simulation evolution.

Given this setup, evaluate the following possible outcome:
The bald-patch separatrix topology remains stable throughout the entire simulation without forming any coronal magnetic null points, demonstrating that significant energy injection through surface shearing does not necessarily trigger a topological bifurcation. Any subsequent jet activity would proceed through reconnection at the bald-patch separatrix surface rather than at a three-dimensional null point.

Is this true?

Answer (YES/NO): NO